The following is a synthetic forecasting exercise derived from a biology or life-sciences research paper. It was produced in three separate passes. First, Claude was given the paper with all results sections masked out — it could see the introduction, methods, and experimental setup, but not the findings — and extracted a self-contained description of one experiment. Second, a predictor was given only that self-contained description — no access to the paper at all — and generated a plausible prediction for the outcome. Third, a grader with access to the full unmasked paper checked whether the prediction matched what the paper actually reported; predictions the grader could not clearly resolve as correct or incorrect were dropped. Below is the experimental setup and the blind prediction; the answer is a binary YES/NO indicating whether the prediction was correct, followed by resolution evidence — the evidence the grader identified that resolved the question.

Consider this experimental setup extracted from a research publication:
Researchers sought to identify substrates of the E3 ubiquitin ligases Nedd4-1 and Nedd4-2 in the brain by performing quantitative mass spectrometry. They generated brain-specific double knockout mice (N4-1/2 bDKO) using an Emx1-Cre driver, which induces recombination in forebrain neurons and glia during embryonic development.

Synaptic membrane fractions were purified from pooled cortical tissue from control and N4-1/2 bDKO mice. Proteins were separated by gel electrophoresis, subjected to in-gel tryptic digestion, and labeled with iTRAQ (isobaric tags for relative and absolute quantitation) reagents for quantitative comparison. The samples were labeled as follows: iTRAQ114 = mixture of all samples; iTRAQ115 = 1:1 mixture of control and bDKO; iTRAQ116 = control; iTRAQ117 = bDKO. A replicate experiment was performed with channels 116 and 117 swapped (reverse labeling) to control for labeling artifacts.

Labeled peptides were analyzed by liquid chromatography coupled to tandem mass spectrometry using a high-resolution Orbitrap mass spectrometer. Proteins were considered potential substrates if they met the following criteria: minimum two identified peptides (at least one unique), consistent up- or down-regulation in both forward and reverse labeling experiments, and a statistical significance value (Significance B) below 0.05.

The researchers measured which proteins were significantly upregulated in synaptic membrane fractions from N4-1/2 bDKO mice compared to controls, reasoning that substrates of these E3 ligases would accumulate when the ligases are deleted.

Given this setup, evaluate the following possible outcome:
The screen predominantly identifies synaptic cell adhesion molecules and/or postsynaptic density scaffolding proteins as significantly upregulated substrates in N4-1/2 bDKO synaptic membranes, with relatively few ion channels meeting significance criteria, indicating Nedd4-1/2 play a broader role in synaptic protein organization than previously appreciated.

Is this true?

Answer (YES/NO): NO